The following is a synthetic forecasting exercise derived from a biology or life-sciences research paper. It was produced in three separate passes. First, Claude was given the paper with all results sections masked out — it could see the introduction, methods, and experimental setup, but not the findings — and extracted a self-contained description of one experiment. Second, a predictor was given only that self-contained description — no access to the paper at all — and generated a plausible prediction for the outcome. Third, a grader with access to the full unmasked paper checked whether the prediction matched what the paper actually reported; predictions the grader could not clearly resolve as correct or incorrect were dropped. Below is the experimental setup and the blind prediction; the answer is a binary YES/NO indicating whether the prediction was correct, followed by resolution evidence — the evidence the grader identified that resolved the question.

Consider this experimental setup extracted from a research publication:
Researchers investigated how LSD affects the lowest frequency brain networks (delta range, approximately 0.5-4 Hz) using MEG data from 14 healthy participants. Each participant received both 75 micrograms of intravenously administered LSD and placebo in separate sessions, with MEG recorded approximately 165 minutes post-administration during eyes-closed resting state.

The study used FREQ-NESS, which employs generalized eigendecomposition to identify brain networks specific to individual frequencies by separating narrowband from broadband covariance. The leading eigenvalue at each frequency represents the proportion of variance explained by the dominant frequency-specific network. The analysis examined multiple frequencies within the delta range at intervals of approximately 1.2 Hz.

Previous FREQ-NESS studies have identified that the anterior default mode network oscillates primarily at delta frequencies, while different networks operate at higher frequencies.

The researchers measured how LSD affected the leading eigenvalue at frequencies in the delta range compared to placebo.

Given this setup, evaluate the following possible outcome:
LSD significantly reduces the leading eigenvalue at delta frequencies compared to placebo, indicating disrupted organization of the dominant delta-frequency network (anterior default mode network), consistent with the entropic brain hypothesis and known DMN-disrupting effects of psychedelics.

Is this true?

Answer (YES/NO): NO